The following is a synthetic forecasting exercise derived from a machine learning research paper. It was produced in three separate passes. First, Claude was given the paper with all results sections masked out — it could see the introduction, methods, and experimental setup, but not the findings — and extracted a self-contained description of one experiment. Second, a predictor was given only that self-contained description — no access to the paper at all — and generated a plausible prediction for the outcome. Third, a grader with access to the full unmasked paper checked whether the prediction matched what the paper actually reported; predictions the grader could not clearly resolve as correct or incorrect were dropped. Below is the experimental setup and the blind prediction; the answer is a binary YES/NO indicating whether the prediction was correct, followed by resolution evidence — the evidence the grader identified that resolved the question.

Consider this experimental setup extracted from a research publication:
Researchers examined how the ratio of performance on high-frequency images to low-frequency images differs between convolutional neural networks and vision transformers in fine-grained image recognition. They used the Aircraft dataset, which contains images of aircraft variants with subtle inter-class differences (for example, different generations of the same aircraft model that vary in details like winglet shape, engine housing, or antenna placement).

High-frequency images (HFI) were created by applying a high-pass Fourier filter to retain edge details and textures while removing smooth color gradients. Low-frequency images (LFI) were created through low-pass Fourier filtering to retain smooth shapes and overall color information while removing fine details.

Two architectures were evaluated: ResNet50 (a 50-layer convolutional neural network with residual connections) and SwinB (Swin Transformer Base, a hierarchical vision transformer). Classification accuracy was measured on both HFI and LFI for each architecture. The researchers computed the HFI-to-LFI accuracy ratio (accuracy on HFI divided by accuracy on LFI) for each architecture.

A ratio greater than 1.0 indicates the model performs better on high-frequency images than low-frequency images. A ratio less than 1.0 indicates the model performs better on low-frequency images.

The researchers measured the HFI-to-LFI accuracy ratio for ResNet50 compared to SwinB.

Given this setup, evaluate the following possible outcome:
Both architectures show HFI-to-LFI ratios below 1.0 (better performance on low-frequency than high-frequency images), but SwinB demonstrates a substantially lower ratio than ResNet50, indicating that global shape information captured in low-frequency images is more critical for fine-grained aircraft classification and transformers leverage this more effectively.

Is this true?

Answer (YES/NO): NO